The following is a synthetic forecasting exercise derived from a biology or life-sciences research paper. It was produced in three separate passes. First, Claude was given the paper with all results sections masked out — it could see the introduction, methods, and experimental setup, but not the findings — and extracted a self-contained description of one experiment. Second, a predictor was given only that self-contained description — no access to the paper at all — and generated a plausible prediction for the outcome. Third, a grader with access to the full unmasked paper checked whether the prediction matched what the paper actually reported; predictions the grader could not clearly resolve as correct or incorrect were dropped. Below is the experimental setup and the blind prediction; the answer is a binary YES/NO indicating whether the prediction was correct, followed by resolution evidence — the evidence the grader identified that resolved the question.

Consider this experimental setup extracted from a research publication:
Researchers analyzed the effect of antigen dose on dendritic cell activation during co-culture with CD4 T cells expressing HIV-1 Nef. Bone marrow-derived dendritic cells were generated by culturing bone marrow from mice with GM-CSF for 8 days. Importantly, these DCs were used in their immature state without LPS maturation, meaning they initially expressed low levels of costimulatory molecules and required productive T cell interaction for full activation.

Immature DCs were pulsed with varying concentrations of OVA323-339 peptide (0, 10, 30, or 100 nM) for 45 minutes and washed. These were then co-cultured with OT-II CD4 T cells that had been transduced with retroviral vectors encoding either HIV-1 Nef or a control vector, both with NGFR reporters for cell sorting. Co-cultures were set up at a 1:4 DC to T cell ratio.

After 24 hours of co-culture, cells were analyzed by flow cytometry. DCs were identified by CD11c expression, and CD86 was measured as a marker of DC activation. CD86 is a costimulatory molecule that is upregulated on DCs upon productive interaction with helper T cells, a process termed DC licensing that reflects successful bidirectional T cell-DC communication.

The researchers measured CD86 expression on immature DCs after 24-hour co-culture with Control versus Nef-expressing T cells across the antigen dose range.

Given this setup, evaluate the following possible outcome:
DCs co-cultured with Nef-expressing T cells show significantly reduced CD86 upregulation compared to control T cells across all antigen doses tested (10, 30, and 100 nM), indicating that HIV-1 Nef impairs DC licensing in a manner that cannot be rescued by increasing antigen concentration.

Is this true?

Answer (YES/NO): NO